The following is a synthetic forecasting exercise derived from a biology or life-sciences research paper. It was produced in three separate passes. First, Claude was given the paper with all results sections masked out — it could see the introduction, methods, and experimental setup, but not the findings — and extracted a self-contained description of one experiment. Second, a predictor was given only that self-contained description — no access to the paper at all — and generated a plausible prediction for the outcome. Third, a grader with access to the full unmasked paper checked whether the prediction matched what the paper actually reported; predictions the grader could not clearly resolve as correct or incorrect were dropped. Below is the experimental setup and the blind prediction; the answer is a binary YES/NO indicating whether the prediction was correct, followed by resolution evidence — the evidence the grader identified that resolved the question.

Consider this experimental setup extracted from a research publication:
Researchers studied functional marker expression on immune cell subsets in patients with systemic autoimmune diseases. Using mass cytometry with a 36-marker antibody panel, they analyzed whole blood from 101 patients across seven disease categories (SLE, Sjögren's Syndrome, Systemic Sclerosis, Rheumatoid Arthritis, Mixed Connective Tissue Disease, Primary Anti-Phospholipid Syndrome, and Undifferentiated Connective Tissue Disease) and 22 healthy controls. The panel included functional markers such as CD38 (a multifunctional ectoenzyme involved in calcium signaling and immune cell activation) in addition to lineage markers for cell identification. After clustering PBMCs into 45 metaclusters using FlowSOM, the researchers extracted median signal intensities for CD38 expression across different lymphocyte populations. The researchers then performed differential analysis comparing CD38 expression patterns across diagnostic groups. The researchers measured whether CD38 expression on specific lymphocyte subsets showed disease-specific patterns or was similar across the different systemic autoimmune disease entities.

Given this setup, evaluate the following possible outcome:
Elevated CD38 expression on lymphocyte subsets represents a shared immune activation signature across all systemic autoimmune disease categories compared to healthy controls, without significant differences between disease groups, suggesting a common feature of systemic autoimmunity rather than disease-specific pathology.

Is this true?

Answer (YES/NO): NO